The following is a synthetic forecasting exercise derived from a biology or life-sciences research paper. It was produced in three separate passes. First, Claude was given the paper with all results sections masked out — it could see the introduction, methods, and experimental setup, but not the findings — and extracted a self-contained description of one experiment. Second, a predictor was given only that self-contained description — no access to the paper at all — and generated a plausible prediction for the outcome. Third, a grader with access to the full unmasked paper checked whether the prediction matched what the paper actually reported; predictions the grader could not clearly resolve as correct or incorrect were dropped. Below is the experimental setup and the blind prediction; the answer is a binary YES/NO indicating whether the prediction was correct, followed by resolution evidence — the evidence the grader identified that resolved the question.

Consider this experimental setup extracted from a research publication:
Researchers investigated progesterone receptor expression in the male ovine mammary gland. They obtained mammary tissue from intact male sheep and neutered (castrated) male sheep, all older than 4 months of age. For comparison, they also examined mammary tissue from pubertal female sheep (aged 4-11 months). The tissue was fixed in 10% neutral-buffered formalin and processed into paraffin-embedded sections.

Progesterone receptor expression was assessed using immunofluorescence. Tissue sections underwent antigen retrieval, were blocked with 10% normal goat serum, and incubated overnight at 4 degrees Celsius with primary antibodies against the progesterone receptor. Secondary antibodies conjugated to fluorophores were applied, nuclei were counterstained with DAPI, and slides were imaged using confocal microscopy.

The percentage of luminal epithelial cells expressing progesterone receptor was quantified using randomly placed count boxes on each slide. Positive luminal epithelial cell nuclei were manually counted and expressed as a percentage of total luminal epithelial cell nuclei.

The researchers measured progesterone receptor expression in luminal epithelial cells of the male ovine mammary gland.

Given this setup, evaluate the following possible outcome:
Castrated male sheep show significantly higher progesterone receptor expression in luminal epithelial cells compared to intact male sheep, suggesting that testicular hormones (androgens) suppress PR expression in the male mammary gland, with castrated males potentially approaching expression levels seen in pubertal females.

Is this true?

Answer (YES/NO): NO